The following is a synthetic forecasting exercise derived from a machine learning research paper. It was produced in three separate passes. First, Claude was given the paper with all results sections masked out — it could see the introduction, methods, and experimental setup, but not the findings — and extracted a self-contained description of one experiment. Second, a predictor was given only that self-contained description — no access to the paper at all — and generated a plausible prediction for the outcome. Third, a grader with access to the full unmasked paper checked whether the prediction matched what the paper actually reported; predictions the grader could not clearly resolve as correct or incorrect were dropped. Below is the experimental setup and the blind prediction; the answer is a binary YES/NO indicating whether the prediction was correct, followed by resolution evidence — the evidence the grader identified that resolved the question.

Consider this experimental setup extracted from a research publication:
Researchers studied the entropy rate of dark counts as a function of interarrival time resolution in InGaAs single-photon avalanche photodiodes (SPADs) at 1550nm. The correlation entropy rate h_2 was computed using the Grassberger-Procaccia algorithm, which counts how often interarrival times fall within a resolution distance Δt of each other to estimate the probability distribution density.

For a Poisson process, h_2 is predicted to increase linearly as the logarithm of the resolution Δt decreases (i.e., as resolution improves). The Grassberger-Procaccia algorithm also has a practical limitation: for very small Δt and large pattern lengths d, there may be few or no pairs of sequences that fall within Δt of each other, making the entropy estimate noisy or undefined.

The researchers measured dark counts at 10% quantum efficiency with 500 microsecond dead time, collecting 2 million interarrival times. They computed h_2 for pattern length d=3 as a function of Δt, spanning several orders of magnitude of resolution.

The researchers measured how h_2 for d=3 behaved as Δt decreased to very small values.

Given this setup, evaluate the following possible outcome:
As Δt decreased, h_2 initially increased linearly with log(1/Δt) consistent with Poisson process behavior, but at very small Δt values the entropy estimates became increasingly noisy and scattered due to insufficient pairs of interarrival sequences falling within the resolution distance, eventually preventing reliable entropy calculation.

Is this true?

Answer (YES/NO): NO